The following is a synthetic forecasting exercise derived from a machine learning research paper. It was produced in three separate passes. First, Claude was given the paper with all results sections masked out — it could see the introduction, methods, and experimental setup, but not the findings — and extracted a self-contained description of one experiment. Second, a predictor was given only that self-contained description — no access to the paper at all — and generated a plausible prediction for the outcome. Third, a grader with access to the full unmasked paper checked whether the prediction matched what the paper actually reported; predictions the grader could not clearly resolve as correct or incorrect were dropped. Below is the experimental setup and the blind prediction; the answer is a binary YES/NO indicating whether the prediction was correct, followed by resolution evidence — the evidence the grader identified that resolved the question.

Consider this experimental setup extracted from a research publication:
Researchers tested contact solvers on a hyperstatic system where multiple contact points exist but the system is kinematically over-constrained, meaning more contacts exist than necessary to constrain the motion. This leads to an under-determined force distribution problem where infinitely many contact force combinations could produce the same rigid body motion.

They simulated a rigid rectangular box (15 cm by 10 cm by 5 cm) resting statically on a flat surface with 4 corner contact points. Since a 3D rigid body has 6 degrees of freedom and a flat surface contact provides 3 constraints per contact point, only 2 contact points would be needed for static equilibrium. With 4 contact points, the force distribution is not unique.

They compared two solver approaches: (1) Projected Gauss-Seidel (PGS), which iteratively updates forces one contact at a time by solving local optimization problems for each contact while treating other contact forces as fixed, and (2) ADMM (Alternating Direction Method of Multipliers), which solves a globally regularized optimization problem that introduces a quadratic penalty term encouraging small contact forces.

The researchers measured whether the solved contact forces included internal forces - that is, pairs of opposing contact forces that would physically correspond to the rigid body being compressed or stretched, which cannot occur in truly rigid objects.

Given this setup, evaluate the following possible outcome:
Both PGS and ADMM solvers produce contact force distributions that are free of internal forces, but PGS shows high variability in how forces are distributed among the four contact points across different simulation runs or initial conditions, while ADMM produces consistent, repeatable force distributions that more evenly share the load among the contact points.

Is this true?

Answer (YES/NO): NO